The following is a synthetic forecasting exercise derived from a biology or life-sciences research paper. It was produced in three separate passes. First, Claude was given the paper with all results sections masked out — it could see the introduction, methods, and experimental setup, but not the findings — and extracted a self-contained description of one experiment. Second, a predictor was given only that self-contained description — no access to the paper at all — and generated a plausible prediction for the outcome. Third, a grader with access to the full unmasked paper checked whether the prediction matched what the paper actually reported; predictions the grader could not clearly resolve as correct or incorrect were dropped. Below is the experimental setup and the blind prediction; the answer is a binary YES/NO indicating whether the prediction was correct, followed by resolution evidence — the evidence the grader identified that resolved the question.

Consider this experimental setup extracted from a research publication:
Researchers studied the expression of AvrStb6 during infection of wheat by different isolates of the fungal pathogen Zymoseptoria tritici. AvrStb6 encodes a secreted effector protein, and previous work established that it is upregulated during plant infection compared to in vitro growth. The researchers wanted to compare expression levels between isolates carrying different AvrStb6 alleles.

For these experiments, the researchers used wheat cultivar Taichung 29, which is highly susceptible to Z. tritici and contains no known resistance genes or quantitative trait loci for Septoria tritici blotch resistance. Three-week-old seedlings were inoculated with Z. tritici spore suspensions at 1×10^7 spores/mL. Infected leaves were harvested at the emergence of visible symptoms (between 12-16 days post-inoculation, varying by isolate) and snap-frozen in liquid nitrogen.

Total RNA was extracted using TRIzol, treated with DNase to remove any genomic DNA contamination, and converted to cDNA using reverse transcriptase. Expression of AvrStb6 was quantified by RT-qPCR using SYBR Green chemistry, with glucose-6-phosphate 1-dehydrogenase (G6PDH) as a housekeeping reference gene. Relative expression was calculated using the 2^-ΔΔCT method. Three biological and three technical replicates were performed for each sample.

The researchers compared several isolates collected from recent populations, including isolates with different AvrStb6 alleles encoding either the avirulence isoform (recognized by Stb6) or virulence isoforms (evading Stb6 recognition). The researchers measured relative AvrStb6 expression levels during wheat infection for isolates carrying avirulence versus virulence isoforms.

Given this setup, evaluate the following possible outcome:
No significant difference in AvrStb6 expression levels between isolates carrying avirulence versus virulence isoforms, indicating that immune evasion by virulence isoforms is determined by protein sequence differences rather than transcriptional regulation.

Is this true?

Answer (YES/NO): YES